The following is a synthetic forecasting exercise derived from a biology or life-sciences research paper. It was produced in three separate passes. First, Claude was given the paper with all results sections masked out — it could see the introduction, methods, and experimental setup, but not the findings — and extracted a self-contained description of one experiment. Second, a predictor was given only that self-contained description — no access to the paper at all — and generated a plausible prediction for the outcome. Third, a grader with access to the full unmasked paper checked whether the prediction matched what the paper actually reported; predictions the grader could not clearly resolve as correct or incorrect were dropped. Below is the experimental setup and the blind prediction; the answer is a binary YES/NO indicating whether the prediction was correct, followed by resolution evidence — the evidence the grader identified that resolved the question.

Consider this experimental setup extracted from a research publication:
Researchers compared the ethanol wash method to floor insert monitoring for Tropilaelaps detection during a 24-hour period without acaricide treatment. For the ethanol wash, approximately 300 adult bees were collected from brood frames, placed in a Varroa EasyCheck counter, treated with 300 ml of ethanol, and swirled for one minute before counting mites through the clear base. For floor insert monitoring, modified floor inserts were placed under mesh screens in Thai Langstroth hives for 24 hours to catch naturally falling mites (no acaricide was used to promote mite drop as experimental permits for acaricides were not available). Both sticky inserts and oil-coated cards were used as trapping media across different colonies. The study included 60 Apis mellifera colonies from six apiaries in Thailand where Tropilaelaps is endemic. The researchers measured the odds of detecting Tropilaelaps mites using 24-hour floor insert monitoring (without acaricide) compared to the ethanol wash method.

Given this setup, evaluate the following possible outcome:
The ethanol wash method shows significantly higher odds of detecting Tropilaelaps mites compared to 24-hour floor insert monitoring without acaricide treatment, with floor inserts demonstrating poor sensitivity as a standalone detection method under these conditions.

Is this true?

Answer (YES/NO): NO